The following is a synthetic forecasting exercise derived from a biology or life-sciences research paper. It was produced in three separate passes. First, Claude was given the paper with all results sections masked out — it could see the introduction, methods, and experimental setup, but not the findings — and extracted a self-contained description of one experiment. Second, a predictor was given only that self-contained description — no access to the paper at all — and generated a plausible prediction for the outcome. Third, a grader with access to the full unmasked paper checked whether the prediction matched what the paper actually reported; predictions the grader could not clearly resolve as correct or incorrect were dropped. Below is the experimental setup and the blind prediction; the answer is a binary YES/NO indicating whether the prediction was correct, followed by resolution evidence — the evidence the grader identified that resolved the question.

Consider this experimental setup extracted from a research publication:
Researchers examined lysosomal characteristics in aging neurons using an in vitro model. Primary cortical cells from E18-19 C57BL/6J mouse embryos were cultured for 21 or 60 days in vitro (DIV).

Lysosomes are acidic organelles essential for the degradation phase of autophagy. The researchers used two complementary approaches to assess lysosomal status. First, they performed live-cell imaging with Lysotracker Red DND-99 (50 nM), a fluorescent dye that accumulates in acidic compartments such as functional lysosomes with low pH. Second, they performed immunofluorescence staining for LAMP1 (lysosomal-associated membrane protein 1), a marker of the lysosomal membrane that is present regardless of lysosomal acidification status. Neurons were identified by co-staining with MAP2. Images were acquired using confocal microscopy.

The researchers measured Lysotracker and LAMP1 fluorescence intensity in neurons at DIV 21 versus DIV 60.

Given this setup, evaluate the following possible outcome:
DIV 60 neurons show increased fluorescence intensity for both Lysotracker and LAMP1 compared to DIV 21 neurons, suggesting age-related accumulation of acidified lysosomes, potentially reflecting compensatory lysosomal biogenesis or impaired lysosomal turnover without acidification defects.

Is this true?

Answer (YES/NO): NO